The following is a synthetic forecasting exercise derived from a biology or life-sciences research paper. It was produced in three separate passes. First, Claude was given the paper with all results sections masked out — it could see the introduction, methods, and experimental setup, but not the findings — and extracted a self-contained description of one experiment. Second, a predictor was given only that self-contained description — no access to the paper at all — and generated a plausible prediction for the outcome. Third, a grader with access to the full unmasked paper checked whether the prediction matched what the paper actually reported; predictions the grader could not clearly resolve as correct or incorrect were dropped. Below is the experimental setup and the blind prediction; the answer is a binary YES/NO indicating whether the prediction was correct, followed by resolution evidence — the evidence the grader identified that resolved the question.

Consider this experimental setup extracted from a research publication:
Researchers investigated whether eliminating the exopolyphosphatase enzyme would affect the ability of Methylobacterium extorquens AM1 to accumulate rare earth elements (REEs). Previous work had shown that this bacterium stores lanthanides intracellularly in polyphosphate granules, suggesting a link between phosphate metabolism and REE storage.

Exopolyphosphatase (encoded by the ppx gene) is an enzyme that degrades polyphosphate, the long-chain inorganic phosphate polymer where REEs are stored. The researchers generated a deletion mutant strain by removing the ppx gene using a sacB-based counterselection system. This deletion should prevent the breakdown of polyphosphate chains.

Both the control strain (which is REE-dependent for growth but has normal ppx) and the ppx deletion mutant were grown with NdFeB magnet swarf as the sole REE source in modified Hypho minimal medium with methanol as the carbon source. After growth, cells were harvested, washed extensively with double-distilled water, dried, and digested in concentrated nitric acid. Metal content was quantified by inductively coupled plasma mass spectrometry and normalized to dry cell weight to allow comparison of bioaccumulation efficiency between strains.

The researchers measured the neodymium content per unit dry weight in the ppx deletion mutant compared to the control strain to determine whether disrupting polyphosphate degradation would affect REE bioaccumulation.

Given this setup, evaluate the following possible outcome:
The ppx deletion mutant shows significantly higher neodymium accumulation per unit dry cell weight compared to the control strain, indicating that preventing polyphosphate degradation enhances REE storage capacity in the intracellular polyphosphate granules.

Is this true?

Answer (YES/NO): YES